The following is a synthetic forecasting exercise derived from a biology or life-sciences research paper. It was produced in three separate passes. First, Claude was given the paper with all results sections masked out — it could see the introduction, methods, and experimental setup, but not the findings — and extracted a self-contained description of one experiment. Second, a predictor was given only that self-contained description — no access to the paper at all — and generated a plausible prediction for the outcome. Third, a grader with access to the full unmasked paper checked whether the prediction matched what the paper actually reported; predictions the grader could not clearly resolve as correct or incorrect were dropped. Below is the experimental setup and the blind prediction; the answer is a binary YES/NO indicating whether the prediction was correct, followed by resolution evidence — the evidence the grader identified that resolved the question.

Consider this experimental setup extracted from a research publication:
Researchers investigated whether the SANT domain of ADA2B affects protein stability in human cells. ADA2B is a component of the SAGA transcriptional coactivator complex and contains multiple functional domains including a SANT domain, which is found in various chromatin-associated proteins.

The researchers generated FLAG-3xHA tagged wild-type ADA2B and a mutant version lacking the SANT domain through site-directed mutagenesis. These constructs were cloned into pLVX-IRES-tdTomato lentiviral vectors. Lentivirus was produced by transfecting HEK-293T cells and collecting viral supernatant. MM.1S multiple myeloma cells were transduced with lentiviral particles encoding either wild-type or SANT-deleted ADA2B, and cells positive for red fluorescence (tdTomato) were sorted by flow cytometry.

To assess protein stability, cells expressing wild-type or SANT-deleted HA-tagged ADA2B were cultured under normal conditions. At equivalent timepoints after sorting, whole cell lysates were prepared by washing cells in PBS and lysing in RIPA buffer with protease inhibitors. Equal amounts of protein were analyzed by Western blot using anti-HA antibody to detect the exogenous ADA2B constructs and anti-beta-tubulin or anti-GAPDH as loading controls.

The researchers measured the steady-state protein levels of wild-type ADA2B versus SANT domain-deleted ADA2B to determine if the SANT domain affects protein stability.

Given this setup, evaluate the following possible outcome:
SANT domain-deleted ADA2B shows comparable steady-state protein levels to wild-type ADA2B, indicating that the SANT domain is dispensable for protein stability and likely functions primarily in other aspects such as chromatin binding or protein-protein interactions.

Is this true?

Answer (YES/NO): NO